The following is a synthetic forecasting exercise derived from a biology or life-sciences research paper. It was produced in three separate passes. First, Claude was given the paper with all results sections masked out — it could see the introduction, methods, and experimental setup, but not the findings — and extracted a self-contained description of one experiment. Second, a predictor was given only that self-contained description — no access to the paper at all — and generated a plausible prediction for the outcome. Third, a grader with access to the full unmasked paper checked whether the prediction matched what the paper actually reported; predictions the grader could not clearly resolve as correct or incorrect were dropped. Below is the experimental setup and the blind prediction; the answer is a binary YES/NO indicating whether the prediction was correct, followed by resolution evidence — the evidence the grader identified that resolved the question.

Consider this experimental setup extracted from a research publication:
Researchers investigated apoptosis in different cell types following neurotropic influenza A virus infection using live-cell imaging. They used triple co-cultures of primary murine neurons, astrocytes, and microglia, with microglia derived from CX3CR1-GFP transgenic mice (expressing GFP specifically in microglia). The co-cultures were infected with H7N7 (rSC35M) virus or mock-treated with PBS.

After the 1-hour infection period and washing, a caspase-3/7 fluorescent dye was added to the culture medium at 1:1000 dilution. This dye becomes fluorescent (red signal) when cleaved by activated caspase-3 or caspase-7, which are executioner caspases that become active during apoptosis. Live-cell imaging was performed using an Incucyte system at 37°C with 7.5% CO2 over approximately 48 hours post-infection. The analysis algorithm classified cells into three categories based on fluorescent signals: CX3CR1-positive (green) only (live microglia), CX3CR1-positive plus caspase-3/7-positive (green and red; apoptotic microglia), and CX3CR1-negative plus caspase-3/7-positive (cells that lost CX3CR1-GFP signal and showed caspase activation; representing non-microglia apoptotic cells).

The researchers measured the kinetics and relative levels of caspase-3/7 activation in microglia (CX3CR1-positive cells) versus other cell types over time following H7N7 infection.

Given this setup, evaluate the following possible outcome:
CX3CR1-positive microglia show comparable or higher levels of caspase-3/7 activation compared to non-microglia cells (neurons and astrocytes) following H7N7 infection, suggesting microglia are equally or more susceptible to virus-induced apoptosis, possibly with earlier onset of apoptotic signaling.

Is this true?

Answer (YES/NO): YES